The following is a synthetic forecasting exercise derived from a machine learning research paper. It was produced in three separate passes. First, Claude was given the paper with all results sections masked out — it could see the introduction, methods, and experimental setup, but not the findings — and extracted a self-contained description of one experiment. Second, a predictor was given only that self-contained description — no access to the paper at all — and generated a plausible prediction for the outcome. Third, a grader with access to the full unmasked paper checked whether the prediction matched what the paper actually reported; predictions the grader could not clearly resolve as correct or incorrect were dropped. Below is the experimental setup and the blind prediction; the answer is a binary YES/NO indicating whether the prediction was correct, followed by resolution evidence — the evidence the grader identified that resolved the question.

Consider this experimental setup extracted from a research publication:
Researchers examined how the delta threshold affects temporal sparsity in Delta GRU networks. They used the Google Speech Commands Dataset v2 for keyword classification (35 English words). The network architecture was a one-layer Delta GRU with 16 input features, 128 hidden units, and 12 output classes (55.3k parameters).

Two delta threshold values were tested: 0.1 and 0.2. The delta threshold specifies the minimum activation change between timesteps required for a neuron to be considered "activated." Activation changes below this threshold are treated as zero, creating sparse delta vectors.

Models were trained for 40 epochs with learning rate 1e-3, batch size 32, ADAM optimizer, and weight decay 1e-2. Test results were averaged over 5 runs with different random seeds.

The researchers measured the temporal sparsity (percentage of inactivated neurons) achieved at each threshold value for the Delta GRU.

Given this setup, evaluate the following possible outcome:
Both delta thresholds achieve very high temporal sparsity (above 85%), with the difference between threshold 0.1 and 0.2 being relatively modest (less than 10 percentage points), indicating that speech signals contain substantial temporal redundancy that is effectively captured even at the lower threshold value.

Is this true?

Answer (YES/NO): NO